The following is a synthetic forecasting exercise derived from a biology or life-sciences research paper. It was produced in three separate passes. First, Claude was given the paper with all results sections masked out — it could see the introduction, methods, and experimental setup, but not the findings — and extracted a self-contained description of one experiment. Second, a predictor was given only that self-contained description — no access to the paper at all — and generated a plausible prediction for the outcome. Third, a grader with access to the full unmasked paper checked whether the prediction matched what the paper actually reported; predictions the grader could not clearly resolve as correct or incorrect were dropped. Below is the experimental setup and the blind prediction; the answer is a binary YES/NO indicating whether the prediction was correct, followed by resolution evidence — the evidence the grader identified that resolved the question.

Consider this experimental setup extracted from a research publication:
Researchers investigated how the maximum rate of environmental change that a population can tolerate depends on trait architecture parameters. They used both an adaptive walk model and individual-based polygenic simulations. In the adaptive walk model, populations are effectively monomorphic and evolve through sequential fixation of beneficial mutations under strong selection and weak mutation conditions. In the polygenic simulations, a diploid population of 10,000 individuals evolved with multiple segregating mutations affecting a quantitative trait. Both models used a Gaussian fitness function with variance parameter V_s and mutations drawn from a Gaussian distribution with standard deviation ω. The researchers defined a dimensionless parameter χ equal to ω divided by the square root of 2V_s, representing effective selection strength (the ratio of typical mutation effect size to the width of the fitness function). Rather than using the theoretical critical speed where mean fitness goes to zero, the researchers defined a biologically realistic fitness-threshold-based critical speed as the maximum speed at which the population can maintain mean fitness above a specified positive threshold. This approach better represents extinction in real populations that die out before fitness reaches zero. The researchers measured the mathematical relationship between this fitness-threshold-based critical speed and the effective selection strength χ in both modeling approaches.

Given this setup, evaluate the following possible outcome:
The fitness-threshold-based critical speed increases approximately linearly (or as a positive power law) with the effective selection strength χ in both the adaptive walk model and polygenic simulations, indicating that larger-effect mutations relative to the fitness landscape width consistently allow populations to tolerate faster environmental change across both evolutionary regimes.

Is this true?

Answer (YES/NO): YES